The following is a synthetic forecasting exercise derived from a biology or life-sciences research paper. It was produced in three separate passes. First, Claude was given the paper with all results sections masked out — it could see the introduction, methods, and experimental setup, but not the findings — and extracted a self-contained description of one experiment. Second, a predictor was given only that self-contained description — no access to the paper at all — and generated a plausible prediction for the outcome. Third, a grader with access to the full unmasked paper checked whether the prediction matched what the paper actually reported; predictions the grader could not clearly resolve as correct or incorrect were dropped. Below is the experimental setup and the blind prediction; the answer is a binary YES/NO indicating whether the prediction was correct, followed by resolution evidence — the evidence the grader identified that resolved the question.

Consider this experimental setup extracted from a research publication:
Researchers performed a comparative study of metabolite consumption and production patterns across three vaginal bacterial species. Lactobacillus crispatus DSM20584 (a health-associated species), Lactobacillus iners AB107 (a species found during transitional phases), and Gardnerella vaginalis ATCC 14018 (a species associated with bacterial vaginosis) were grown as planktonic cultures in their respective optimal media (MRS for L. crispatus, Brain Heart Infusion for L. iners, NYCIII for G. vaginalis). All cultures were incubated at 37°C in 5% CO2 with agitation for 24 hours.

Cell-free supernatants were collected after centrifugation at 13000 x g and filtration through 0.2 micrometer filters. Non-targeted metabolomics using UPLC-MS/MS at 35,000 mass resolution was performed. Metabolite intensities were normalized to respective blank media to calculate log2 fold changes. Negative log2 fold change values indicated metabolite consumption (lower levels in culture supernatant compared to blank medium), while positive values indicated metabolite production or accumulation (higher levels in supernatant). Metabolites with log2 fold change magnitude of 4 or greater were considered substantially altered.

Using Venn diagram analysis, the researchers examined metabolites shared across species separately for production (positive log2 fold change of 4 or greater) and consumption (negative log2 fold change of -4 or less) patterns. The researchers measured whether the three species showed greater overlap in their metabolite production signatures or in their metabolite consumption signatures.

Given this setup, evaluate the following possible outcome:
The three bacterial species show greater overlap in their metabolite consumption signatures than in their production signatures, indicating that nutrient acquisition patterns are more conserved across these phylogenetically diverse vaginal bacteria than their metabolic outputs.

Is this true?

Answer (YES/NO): YES